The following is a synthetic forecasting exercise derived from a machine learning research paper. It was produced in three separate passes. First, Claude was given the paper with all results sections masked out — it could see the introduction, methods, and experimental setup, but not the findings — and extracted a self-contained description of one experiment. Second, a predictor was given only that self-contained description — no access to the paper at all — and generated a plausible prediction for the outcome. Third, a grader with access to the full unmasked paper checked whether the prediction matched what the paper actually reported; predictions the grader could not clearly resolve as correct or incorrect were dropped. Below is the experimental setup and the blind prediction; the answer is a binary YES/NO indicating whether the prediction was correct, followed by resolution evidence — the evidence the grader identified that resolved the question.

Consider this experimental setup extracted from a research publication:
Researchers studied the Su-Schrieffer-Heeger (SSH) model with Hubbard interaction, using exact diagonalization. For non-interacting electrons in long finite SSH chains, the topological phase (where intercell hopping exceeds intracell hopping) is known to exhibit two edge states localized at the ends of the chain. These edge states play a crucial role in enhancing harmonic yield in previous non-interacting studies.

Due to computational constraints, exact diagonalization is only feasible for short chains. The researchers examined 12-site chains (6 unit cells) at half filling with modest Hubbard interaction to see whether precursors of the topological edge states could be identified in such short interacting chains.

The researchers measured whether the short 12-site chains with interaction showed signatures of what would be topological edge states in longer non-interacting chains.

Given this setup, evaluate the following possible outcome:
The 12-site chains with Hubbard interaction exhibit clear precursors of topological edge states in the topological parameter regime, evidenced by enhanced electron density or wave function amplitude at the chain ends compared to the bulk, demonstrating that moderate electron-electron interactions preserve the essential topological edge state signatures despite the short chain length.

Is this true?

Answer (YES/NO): YES